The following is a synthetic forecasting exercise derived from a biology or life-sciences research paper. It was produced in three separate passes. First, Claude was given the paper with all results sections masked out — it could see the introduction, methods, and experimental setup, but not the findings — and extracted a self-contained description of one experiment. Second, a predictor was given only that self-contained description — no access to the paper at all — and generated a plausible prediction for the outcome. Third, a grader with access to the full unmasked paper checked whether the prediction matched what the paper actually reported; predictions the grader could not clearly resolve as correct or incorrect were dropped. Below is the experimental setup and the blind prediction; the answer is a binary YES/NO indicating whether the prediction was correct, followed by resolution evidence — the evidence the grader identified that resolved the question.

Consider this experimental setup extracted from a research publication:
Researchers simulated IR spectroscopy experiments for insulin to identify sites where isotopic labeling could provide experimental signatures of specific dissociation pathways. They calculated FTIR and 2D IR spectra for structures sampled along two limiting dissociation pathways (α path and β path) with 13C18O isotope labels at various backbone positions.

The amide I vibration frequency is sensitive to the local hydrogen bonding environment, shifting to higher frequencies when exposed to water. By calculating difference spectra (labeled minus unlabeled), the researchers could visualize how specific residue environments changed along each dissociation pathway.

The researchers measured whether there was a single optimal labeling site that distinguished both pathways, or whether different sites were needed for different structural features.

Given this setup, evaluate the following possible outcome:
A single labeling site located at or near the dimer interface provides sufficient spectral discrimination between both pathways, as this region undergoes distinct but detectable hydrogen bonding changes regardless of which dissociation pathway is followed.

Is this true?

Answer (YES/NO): NO